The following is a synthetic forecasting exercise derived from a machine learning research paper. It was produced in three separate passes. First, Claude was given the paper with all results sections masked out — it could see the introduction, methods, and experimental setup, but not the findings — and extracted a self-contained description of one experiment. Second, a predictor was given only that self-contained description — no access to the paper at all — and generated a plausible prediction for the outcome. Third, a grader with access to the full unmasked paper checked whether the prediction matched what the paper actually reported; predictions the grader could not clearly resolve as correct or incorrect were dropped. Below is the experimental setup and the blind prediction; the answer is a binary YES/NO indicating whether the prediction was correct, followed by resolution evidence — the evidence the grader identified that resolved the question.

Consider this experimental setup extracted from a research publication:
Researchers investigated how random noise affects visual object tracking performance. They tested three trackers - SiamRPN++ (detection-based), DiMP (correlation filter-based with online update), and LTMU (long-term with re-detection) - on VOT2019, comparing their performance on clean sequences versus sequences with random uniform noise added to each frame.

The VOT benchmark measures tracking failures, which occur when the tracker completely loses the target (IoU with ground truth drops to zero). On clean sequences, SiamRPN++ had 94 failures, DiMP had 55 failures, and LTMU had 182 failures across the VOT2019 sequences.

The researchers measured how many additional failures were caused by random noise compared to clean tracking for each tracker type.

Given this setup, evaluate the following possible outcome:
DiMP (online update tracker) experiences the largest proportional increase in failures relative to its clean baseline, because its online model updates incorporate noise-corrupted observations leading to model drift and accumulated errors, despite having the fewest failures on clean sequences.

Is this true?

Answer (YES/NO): NO